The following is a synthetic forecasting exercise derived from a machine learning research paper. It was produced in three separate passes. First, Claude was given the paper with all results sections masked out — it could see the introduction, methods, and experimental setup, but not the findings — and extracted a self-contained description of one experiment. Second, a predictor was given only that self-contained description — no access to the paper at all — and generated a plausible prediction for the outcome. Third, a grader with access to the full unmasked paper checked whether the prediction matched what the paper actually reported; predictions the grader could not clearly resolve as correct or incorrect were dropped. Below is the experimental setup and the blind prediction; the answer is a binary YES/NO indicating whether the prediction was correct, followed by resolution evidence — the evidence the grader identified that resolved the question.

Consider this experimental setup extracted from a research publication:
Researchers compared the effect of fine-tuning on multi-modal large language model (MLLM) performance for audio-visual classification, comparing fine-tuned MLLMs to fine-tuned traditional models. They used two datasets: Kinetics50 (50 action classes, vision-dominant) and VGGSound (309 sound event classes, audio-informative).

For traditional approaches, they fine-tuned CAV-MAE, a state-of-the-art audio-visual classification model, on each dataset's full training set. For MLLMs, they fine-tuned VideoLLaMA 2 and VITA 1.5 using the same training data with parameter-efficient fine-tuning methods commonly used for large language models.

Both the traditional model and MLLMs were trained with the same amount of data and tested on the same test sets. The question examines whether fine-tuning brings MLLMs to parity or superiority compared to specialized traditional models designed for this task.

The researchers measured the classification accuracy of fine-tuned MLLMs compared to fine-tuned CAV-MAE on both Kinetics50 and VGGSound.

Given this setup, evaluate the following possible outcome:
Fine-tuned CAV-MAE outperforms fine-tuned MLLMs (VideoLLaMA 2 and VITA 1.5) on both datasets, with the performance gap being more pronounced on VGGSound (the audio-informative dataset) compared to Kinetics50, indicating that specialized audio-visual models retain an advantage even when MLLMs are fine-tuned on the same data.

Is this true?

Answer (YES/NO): NO